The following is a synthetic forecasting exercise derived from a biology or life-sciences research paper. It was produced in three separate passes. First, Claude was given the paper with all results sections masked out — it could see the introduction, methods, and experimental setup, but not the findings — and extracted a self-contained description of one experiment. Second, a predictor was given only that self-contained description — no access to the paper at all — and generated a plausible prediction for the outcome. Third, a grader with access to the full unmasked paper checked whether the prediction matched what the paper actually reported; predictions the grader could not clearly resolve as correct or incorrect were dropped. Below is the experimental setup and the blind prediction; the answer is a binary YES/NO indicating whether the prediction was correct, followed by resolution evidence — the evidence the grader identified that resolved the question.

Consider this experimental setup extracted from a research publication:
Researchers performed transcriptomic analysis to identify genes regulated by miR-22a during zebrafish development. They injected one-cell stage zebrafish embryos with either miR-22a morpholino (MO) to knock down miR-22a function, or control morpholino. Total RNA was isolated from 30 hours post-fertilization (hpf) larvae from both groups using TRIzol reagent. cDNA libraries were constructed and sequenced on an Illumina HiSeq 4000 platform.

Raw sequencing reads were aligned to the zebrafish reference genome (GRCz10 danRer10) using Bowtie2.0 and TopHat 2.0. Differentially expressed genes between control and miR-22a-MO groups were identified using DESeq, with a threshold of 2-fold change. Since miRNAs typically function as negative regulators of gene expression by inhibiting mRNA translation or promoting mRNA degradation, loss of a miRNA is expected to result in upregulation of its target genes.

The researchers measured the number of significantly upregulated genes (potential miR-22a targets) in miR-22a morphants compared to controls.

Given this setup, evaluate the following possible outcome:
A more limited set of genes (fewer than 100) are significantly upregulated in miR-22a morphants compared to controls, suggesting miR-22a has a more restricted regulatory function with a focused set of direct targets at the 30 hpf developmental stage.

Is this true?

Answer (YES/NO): NO